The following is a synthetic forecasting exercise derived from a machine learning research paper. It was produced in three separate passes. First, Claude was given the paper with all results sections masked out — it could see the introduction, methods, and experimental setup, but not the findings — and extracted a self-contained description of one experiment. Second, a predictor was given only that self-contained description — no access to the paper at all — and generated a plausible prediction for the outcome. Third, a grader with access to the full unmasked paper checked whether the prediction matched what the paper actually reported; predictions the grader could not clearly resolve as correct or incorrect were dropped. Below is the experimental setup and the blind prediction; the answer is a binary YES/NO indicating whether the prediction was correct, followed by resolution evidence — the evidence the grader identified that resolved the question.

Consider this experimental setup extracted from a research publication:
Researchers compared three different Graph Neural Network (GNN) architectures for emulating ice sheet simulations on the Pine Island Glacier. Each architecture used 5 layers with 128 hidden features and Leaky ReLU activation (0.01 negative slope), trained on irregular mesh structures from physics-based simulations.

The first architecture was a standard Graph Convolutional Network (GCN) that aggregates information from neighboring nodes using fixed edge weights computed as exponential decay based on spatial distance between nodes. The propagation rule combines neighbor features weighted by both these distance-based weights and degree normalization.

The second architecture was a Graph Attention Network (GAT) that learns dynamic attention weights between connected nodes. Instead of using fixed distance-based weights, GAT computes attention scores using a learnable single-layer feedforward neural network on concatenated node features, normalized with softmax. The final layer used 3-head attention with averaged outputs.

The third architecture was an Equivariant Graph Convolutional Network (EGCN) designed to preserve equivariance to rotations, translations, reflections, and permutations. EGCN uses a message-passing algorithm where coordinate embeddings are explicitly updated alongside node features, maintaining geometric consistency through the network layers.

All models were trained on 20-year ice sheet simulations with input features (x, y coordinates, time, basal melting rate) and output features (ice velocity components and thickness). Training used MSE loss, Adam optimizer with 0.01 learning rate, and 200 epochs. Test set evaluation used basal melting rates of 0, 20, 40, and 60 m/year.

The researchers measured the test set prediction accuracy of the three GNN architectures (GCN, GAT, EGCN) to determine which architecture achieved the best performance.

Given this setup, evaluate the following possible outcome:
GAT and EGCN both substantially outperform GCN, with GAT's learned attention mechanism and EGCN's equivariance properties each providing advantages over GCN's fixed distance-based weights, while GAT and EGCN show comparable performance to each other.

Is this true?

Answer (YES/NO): NO